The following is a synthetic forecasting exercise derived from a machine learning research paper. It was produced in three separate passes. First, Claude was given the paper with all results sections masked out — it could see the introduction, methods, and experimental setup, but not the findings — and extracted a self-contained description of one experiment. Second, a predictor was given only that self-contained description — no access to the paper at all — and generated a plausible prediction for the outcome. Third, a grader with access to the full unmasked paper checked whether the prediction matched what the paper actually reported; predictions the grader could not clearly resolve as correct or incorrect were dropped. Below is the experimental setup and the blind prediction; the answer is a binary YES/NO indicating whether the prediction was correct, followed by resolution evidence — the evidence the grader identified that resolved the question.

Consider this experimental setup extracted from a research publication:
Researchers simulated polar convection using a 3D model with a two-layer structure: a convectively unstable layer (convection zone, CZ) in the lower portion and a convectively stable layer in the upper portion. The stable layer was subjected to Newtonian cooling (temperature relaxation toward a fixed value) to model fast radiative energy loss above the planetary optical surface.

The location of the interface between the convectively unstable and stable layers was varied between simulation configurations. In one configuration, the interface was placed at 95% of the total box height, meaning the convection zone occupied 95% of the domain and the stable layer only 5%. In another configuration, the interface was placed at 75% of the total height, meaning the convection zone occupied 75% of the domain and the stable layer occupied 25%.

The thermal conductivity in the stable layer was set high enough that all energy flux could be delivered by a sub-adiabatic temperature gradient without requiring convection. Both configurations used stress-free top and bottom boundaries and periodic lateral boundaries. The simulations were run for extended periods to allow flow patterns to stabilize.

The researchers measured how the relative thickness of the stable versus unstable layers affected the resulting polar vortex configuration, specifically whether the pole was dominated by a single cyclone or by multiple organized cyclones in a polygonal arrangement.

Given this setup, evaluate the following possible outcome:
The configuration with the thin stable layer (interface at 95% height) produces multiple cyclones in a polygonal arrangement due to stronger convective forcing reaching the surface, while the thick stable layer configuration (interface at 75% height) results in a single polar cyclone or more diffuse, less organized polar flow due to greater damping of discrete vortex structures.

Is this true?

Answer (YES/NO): NO